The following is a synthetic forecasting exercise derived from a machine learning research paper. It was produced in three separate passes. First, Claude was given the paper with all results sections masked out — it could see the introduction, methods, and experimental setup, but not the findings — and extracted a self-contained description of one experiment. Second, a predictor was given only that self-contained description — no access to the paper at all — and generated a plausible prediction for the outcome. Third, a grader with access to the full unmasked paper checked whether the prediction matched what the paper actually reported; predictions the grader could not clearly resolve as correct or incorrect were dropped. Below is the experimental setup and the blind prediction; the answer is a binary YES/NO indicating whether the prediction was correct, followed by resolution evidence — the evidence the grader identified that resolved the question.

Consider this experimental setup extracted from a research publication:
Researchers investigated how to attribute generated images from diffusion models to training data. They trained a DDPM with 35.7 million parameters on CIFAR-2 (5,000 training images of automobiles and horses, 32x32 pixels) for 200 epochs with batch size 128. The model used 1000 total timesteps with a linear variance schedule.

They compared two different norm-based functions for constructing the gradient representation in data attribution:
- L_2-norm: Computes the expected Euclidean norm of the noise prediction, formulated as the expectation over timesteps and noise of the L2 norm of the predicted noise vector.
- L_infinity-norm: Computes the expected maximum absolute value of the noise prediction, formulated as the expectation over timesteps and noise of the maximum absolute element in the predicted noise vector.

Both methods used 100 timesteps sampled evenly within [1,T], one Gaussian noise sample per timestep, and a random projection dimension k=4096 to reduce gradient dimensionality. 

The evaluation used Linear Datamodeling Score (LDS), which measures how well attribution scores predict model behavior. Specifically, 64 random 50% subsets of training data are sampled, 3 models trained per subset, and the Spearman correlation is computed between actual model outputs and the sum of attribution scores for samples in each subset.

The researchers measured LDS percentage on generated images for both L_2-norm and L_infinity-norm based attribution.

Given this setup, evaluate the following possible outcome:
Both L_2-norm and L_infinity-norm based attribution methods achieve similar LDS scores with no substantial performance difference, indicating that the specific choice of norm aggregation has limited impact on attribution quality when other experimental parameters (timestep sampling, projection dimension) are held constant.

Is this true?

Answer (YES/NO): NO